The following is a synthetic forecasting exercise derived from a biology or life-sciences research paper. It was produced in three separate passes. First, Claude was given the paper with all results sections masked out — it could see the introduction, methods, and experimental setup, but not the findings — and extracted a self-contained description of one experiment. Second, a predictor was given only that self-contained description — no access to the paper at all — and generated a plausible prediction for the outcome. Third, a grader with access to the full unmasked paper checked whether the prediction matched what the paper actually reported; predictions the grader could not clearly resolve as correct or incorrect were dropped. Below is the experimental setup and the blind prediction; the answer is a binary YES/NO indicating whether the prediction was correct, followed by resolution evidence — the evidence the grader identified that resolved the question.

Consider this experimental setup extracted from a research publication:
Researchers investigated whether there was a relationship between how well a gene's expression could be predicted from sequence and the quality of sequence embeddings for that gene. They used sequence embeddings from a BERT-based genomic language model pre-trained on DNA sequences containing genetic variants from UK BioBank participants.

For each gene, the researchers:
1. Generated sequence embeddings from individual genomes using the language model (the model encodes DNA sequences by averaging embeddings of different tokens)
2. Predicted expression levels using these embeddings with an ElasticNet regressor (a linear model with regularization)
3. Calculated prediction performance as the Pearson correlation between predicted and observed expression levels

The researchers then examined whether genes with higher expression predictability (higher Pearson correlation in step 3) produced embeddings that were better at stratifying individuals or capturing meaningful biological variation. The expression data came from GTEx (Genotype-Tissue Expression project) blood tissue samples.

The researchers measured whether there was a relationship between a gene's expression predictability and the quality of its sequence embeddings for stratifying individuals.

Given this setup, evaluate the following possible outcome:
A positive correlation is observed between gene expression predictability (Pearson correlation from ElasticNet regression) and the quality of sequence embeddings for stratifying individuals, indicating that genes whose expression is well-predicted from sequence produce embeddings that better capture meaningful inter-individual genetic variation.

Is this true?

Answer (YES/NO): YES